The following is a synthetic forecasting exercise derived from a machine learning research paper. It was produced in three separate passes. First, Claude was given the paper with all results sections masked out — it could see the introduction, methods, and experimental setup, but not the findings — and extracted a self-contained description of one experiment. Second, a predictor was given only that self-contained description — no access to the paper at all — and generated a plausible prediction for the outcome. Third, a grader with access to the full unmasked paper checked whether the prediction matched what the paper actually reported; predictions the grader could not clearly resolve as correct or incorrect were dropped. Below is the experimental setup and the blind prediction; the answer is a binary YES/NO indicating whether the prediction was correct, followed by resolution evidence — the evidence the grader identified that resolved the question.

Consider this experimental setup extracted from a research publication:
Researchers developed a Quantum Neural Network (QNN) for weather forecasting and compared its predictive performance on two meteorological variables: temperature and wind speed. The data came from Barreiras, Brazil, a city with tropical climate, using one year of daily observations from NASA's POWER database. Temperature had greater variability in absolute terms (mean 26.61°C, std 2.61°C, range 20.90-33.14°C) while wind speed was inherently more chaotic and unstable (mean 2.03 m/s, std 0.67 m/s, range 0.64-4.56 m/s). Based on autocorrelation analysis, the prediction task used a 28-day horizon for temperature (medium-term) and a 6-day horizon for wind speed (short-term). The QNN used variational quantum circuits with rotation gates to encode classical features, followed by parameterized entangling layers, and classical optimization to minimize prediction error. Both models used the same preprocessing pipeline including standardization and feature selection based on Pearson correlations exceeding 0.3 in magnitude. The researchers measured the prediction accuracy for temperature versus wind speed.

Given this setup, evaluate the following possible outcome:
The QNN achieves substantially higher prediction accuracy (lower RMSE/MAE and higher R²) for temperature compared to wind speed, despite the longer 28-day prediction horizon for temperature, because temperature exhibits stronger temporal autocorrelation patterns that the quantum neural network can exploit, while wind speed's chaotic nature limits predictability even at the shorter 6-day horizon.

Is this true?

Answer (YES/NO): NO